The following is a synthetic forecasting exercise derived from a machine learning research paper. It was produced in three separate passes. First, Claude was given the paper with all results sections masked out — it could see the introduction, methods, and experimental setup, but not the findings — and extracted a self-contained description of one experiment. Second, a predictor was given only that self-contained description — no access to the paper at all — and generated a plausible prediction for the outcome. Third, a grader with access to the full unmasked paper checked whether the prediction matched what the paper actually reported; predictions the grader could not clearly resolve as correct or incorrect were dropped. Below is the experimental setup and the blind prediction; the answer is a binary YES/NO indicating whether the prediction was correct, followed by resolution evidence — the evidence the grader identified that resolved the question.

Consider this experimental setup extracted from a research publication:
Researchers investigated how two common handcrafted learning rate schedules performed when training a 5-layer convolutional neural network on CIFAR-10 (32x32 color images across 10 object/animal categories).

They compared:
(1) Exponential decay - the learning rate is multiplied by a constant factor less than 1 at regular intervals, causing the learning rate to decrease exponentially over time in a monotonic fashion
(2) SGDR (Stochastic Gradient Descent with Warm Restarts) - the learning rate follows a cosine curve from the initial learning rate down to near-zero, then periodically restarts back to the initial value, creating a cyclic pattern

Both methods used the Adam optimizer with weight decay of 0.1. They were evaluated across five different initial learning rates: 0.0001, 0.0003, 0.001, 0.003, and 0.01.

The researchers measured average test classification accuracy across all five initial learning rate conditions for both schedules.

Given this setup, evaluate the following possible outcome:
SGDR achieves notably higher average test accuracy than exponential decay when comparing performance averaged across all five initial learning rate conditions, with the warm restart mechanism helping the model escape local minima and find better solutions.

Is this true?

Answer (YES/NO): YES